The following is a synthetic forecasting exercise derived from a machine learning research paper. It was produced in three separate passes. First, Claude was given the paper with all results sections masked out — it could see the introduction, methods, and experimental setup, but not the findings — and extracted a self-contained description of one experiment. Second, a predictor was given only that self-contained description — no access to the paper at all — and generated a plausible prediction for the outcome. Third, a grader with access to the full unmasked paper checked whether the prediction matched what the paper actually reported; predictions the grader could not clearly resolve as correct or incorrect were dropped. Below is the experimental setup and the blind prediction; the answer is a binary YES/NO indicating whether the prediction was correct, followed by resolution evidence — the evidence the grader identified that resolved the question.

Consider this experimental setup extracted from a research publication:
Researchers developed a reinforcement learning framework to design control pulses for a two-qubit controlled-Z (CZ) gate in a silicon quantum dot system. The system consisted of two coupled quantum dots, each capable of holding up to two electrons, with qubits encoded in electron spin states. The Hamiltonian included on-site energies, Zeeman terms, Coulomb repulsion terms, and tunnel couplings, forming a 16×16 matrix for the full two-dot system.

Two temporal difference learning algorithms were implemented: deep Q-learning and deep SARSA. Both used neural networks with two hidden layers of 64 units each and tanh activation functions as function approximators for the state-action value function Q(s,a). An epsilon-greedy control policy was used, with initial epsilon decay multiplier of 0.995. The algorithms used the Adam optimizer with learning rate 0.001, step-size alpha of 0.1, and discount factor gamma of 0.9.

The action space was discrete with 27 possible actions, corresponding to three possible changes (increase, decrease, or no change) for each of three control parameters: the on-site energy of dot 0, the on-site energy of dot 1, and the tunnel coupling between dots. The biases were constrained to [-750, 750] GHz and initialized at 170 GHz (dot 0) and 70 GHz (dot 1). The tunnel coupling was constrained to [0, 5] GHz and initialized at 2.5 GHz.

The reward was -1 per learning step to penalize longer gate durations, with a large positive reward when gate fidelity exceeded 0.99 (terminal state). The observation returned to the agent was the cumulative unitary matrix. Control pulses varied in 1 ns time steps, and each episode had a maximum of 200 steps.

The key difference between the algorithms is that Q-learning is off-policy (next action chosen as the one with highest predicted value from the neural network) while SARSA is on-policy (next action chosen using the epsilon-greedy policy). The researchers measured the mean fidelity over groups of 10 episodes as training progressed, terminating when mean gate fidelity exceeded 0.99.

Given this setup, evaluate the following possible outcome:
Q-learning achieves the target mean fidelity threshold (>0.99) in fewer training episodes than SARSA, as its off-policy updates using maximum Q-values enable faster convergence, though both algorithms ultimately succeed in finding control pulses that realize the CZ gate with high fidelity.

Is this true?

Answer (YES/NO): NO